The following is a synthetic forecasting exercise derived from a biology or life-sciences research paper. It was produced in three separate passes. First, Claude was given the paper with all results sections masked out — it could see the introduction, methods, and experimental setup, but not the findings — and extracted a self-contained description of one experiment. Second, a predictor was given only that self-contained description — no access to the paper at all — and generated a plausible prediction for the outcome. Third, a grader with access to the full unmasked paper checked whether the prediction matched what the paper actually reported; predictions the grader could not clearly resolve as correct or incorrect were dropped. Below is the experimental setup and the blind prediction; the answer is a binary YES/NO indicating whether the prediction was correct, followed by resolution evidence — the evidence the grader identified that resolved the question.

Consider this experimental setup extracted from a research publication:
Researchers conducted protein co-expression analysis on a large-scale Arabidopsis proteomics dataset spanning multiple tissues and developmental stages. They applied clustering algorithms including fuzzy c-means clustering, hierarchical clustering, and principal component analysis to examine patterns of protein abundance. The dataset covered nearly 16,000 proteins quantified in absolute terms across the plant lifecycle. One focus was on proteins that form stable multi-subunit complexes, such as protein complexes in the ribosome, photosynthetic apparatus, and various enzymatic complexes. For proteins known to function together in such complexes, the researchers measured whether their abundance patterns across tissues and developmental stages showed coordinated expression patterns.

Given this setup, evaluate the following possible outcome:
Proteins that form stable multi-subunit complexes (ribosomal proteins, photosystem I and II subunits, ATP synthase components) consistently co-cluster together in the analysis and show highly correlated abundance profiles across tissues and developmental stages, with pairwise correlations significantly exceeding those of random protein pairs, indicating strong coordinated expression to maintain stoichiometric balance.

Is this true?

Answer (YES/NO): NO